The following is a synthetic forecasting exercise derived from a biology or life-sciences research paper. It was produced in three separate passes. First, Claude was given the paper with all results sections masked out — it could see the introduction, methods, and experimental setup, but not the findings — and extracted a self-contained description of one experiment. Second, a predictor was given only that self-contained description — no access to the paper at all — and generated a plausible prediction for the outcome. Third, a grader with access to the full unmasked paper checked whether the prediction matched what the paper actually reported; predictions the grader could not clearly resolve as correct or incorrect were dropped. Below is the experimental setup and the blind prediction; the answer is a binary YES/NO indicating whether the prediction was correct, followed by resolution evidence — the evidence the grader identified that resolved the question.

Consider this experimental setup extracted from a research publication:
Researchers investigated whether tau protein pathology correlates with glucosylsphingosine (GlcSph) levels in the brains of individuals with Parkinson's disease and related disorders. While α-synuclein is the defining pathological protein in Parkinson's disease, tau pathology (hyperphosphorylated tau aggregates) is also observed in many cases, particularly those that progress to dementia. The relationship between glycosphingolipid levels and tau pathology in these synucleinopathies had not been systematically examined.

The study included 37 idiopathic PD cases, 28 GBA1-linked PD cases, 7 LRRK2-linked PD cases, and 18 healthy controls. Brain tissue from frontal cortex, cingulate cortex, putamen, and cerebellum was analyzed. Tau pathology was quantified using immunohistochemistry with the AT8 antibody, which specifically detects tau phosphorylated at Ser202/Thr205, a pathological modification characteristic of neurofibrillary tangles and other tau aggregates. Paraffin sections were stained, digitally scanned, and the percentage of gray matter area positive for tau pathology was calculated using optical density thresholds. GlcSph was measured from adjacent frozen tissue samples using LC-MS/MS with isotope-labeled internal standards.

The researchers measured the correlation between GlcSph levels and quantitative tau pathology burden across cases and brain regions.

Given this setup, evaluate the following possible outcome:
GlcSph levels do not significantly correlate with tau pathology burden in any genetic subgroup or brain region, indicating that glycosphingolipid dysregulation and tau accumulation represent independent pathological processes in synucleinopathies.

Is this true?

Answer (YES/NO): NO